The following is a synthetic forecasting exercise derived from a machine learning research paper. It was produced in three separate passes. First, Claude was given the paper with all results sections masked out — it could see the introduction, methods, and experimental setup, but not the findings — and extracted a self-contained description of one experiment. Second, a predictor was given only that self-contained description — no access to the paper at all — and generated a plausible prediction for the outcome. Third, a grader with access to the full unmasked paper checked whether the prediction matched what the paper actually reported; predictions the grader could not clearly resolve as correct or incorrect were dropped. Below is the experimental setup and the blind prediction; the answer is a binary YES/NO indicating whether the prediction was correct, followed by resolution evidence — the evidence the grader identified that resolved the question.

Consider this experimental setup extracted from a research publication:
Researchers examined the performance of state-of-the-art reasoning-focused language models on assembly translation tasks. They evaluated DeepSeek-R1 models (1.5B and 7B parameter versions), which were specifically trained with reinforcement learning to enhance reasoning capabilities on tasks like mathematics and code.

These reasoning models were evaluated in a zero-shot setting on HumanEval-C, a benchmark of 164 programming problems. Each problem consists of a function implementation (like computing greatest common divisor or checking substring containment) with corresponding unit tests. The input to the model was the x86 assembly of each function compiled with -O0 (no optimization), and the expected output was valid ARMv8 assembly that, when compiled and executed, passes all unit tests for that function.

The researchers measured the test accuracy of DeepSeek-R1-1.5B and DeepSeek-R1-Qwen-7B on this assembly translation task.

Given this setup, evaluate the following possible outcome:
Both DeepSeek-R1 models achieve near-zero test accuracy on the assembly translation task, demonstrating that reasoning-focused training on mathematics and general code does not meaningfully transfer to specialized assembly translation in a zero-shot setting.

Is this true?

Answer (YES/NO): YES